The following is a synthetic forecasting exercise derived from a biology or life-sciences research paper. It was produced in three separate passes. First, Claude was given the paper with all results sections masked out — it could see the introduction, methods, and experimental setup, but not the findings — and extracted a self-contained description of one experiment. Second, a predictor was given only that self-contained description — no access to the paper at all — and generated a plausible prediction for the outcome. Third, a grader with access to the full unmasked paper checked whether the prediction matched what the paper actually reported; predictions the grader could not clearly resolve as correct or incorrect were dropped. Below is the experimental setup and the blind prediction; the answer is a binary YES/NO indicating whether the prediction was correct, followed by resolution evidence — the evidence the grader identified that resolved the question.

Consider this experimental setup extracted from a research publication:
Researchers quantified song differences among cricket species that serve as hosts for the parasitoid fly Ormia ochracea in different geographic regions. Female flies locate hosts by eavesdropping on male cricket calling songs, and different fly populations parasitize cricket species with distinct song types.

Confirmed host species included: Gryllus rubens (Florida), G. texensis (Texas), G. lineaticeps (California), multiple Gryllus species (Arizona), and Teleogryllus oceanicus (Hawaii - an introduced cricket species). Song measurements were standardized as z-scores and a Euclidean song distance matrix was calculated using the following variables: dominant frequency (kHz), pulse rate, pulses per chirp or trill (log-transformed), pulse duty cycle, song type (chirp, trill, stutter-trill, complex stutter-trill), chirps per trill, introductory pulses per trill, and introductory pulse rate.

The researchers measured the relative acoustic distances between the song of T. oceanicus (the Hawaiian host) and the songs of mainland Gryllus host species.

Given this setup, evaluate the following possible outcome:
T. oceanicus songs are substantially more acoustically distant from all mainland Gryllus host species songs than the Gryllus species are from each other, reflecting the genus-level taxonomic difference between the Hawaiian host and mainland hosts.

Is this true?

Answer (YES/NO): YES